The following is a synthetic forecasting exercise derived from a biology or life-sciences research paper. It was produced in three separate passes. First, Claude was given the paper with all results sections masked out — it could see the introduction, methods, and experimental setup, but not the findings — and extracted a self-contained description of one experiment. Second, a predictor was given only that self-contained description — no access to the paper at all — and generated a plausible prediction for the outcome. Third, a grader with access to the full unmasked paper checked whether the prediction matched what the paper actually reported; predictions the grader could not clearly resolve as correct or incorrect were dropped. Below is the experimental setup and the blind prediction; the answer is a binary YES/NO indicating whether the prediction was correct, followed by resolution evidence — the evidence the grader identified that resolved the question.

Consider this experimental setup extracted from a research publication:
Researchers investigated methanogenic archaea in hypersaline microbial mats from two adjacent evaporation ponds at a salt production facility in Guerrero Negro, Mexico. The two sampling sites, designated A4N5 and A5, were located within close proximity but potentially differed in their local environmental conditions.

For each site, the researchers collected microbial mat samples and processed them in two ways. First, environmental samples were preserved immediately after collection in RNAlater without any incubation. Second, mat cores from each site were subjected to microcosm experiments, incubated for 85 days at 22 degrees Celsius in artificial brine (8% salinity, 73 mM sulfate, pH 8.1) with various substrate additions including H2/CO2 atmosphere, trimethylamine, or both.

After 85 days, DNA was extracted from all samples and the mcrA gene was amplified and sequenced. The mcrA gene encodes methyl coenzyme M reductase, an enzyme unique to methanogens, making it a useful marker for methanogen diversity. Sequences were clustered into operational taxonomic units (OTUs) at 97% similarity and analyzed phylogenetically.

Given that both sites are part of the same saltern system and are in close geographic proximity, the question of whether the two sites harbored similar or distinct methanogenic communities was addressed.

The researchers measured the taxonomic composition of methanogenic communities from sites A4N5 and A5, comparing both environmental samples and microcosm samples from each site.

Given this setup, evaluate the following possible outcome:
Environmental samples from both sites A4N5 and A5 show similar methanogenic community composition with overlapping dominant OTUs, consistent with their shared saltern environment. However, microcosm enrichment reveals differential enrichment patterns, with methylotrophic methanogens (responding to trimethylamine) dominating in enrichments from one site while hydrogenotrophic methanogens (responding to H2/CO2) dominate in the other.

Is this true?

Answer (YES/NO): NO